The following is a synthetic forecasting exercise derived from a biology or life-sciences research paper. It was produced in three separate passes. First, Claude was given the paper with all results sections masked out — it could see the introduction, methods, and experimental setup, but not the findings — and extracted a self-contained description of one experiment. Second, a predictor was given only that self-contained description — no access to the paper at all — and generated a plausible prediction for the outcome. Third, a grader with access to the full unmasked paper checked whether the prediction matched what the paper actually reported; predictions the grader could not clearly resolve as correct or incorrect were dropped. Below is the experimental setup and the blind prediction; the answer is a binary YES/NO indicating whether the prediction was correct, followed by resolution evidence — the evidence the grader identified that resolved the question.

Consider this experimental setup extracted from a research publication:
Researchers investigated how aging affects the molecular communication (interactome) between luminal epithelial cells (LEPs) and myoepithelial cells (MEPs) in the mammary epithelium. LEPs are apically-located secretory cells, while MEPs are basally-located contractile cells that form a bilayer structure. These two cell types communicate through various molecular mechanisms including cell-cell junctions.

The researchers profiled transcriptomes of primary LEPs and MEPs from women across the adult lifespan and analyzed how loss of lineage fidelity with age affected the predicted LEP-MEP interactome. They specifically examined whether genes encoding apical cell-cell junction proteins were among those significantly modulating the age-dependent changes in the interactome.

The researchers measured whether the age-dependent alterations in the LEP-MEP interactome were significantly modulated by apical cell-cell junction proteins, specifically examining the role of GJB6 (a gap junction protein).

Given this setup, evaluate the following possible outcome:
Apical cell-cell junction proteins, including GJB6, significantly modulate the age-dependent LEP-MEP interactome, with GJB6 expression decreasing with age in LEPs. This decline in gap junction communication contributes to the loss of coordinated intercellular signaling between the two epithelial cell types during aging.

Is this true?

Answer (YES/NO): NO